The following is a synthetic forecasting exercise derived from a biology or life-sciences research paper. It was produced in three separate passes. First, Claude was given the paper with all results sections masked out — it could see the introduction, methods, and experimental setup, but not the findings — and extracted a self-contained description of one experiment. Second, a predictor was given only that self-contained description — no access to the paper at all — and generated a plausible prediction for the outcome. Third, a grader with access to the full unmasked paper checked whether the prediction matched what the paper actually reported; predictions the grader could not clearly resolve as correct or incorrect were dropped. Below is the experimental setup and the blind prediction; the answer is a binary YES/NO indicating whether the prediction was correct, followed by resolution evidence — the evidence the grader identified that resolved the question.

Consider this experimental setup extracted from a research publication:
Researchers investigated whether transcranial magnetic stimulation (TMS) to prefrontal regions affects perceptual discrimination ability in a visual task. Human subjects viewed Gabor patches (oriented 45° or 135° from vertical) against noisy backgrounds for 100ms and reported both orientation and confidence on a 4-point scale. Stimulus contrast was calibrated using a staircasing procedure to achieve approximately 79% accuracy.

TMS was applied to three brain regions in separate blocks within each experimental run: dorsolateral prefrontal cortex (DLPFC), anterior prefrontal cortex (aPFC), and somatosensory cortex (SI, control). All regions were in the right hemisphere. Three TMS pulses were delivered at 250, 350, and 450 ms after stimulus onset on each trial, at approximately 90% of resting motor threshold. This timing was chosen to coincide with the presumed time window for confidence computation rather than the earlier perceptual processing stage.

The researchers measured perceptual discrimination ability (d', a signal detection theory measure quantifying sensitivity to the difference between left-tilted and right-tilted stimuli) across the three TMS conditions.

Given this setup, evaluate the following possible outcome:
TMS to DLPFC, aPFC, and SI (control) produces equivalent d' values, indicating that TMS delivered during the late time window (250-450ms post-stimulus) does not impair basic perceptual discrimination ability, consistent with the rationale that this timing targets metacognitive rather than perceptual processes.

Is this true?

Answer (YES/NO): YES